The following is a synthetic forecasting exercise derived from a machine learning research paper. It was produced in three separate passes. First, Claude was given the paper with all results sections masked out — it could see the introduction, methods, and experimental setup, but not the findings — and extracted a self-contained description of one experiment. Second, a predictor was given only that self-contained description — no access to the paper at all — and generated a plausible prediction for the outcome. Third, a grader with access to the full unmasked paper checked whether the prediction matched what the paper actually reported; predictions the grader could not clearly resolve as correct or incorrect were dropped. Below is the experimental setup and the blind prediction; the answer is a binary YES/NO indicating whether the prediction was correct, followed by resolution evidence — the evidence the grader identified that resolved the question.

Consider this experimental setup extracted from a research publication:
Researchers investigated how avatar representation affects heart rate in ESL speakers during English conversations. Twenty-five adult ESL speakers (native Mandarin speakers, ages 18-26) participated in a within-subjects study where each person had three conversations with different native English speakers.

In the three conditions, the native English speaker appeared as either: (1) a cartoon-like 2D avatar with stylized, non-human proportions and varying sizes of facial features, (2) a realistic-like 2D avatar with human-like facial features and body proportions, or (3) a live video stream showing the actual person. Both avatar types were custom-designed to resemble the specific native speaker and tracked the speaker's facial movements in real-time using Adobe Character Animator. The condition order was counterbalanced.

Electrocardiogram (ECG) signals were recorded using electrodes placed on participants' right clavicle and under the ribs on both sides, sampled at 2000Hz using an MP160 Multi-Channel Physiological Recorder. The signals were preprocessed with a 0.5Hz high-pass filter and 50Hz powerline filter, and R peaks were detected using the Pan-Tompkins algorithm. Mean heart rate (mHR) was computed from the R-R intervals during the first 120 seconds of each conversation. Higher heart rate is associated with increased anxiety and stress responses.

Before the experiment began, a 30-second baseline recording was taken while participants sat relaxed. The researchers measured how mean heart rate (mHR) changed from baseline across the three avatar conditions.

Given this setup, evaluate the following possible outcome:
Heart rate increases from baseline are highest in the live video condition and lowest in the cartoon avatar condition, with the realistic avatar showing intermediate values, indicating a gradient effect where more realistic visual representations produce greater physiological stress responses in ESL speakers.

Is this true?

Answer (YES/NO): NO